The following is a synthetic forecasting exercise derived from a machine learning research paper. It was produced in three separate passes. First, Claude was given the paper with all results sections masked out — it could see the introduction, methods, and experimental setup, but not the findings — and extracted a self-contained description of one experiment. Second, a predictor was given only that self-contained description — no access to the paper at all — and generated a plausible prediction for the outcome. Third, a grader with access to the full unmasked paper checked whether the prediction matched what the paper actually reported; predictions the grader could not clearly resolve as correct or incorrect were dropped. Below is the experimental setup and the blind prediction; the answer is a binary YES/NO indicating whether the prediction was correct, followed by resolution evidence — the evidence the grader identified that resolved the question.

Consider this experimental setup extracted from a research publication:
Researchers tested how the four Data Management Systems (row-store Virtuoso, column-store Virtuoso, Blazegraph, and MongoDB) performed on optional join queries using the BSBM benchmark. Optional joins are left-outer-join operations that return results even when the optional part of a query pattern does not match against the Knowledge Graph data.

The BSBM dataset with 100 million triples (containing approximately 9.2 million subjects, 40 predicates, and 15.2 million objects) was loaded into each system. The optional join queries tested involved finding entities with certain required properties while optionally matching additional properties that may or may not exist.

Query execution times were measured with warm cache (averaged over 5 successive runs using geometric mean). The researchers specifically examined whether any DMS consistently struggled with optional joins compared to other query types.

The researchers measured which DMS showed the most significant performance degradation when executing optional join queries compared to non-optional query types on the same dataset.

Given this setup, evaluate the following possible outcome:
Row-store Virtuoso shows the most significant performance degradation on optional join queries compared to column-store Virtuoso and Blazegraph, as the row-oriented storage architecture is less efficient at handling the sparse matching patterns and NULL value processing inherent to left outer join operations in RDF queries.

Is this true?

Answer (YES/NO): YES